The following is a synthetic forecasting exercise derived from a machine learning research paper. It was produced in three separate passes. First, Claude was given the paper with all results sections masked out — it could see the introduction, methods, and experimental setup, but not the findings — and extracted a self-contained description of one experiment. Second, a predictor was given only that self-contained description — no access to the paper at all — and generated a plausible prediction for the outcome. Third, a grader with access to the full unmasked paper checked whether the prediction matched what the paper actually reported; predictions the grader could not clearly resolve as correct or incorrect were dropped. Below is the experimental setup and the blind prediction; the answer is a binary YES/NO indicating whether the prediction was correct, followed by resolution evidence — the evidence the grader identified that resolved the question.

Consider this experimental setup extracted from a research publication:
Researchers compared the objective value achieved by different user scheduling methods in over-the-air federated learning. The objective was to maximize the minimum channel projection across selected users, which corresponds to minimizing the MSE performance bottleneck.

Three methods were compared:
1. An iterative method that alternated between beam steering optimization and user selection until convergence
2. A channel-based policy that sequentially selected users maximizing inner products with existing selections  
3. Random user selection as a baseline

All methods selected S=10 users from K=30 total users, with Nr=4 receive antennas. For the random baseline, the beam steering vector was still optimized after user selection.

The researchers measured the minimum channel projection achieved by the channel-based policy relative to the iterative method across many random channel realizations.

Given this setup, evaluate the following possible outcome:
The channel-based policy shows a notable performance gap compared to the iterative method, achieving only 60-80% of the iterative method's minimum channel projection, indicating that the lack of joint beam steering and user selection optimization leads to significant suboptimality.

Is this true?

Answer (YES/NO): NO